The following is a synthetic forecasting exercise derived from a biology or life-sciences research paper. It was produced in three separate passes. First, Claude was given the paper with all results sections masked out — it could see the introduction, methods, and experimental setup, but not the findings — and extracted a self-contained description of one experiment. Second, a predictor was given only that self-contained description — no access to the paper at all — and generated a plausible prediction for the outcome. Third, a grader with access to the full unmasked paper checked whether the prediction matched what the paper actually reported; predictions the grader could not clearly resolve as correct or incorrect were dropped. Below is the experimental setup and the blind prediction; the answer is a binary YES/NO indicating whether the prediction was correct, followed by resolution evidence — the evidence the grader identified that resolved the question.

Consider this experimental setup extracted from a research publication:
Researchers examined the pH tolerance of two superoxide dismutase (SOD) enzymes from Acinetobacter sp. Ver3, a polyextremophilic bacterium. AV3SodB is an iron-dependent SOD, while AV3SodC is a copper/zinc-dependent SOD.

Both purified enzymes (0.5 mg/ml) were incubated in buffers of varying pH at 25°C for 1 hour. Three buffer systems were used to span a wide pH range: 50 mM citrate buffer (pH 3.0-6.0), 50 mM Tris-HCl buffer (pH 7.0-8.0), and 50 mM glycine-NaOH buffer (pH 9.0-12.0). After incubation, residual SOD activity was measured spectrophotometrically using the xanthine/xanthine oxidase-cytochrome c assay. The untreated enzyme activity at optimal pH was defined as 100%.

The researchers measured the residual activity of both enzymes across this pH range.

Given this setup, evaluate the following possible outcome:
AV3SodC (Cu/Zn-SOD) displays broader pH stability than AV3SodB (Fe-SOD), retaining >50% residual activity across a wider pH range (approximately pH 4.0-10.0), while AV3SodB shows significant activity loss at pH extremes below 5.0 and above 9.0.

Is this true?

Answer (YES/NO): NO